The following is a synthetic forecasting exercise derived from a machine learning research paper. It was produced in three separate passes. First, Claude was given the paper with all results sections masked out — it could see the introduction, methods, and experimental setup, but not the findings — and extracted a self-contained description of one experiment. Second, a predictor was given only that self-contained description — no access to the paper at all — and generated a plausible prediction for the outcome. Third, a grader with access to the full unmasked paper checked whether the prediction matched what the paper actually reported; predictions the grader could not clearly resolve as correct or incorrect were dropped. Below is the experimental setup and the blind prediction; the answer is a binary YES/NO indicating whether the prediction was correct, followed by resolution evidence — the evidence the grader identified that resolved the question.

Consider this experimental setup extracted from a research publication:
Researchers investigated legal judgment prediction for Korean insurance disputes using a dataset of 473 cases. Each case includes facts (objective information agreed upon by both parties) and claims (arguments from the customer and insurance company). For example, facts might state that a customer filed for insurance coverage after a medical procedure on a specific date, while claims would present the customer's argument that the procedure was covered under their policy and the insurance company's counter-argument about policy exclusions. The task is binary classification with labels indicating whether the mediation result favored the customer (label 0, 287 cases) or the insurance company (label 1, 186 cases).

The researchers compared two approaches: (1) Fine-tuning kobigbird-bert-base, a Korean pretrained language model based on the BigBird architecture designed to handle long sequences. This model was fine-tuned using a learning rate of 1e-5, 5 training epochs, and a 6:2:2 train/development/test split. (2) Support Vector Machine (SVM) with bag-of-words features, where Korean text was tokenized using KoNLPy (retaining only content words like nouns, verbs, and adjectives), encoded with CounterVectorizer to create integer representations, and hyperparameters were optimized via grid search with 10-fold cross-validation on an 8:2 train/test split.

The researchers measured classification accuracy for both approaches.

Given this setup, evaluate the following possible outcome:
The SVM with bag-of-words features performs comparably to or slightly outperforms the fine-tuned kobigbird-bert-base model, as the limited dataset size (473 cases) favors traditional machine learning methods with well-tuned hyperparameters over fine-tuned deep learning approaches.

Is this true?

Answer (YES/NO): YES